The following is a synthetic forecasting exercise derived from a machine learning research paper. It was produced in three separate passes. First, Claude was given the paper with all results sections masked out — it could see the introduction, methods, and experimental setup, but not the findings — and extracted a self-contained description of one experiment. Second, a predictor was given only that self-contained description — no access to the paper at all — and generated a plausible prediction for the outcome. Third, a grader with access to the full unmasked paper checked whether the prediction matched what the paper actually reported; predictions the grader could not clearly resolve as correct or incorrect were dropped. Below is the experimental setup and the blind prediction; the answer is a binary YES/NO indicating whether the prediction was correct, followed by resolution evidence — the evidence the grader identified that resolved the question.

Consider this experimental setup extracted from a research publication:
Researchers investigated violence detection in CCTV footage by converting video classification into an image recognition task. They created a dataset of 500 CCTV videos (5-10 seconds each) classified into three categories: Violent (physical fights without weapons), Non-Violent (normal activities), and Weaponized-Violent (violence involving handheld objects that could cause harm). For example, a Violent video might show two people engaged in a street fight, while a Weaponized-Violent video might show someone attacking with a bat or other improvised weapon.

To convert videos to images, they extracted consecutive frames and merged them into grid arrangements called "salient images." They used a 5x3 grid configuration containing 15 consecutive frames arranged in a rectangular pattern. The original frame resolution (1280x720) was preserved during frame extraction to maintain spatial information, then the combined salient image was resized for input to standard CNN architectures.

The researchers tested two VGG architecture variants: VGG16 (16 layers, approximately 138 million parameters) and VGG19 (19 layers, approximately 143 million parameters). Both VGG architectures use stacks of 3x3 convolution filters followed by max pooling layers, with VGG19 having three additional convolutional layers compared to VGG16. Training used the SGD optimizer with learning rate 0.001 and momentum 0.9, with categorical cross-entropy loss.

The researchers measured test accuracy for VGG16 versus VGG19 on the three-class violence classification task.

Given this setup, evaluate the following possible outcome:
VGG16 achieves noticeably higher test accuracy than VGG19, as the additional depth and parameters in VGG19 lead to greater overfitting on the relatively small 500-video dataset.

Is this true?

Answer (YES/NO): NO